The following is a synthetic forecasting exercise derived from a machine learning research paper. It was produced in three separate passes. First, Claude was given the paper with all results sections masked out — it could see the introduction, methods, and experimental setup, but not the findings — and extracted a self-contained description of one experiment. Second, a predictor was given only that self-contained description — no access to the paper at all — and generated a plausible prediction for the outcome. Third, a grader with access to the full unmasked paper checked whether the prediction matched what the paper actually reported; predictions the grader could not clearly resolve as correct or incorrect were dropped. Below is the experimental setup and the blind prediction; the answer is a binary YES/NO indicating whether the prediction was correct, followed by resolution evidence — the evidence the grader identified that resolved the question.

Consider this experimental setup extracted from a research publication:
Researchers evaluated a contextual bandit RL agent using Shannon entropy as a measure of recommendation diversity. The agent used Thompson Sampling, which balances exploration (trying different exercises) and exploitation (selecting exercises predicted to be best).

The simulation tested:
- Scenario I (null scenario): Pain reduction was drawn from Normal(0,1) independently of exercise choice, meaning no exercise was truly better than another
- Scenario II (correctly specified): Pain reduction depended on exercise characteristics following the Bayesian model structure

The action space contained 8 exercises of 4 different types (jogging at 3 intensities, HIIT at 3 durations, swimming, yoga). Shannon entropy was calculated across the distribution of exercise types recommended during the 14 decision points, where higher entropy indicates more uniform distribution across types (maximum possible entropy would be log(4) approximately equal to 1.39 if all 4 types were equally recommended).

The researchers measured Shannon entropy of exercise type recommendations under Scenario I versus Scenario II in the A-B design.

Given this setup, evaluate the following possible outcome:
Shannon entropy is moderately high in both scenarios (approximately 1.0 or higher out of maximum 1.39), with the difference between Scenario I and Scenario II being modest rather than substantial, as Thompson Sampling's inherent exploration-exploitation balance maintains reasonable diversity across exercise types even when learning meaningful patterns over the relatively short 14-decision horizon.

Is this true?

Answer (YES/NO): NO